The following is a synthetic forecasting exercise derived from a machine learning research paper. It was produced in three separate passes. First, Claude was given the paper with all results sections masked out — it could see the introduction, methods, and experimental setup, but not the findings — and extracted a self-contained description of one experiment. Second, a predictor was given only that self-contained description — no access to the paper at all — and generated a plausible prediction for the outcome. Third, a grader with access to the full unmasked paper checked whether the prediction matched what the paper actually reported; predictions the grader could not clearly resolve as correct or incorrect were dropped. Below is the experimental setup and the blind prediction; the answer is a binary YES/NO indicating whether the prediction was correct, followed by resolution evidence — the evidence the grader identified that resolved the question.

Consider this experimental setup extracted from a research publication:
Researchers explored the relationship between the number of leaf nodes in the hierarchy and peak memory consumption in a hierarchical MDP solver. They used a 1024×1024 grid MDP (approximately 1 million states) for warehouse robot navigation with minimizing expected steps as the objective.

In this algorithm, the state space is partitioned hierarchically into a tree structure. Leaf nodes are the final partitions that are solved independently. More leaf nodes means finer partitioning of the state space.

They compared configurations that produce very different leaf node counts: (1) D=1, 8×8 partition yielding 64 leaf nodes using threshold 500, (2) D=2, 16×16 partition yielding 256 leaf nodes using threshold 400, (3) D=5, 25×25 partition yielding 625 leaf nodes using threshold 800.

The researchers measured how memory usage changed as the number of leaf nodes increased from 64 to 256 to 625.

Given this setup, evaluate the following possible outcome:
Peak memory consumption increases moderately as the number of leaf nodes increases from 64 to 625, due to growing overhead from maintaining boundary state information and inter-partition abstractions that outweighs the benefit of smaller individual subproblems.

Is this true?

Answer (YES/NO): YES